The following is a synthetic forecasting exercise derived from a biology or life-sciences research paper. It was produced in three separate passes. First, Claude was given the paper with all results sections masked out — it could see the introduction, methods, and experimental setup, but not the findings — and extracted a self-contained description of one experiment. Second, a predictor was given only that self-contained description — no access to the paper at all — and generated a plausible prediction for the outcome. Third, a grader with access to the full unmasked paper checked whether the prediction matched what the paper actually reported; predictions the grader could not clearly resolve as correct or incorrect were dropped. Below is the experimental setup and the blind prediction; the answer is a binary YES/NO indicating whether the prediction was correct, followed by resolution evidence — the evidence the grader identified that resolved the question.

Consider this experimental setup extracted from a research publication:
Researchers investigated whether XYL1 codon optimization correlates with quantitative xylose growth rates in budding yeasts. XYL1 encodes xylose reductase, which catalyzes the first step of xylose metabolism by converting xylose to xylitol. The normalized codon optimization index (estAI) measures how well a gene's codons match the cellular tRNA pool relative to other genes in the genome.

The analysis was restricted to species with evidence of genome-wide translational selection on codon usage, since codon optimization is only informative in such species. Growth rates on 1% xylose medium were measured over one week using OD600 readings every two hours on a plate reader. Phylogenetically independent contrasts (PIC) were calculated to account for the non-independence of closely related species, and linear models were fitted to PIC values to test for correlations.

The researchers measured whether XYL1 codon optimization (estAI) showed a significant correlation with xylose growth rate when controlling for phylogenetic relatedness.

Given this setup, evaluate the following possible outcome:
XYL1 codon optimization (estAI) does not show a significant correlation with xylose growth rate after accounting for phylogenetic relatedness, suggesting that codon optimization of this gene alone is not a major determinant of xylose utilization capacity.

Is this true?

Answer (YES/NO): YES